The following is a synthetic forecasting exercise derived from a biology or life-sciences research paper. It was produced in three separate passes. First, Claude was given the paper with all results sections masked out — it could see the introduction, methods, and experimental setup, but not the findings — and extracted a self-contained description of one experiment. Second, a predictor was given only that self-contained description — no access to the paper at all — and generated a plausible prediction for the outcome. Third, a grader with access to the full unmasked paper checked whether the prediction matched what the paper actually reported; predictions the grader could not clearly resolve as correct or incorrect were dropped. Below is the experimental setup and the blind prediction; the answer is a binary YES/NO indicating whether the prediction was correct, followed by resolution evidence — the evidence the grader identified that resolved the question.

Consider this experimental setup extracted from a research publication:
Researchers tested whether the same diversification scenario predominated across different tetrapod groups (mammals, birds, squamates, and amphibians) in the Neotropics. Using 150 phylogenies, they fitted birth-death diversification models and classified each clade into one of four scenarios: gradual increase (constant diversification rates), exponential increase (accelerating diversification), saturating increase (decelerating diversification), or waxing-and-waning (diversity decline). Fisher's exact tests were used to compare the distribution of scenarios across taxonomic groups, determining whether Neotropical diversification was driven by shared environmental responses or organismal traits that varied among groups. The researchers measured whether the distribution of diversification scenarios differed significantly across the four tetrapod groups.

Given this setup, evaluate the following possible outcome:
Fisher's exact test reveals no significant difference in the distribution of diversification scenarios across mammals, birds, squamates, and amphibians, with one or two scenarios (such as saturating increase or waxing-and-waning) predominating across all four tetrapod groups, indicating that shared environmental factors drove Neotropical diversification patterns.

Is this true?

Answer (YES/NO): NO